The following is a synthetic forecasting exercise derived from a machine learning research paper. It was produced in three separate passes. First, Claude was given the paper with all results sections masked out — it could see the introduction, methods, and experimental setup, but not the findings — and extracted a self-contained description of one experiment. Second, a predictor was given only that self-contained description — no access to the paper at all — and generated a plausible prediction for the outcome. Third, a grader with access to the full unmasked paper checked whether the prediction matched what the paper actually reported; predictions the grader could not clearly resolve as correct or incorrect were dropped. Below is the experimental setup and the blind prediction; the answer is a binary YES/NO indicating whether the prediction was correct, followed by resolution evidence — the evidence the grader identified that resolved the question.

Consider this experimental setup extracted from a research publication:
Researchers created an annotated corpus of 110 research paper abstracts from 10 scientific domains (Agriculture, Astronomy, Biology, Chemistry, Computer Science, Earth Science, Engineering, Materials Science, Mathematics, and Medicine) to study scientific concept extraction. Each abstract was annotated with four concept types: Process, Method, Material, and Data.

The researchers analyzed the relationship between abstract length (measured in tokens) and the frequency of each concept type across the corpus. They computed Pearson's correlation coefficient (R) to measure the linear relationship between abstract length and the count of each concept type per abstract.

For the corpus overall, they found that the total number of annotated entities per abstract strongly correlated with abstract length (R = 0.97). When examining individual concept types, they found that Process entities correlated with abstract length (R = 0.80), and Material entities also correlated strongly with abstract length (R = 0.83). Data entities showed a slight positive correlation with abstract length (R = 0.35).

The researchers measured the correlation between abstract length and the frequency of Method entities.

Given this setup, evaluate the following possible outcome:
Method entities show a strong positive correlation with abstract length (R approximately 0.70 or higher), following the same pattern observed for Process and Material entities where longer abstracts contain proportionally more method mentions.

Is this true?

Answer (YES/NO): NO